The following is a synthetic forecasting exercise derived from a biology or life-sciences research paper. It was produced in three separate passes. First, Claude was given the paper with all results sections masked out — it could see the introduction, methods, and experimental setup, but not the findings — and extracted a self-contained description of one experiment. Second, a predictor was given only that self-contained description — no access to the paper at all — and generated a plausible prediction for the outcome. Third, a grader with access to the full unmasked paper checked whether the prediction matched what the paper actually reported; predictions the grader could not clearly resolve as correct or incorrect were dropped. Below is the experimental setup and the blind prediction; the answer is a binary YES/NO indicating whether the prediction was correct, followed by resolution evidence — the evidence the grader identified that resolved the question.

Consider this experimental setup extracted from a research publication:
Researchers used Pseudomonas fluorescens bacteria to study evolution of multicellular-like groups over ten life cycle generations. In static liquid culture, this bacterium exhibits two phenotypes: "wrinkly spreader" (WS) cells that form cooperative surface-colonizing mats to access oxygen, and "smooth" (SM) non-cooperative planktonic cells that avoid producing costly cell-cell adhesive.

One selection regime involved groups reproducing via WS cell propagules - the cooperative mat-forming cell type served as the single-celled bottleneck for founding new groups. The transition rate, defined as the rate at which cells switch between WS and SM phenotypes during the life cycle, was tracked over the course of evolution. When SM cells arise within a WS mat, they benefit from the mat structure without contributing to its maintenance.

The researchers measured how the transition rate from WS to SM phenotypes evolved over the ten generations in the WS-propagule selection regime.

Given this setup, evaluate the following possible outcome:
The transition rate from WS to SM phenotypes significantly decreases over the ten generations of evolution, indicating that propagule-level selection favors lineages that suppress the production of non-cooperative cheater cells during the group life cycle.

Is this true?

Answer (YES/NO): YES